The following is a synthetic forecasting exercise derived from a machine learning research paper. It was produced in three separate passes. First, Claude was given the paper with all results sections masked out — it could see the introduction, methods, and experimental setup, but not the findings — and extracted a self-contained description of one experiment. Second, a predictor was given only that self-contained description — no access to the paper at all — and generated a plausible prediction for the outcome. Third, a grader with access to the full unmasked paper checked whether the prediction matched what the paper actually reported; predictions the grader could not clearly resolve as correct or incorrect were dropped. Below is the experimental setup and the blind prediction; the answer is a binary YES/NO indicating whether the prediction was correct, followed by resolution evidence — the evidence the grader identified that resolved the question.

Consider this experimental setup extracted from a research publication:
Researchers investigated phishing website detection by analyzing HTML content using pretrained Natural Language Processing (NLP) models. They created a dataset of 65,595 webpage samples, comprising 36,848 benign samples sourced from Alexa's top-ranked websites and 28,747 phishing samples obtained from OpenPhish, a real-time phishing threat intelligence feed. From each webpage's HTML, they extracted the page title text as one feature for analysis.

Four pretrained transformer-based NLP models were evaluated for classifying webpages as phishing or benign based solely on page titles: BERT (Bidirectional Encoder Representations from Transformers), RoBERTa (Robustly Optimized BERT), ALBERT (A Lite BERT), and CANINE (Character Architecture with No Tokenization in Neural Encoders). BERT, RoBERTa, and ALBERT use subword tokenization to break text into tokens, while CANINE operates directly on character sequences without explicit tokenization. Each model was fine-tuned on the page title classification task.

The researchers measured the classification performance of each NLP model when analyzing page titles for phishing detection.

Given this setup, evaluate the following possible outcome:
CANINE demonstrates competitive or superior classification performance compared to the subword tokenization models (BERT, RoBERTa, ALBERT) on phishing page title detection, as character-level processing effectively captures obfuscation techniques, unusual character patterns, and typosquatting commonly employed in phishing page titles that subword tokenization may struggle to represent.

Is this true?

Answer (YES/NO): YES